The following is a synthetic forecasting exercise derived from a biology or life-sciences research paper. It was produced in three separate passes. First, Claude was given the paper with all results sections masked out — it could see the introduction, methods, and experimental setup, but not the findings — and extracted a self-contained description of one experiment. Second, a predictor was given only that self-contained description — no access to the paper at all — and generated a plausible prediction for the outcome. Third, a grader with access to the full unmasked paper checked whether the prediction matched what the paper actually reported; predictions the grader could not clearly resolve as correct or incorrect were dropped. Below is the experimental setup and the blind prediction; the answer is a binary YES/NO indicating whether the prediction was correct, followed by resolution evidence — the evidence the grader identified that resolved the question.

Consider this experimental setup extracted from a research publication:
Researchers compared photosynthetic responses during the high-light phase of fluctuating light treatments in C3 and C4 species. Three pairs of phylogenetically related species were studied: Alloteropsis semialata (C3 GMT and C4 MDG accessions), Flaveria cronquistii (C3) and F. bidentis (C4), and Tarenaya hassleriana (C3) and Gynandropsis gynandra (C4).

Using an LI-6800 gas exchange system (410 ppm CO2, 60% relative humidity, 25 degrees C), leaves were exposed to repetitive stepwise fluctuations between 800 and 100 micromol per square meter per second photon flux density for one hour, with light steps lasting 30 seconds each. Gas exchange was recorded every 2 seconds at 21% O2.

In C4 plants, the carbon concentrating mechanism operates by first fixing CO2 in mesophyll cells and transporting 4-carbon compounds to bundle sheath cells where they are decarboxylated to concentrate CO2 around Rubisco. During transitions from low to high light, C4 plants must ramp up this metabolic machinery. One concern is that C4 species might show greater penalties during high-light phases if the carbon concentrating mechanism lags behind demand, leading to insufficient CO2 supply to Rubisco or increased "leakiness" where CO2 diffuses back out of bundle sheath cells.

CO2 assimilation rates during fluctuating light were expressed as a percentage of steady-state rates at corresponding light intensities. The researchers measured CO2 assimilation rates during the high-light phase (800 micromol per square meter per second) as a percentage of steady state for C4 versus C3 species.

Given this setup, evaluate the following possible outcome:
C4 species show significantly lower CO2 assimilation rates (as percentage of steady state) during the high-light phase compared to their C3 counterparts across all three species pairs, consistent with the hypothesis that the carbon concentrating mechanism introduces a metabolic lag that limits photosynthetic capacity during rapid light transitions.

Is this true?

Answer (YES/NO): NO